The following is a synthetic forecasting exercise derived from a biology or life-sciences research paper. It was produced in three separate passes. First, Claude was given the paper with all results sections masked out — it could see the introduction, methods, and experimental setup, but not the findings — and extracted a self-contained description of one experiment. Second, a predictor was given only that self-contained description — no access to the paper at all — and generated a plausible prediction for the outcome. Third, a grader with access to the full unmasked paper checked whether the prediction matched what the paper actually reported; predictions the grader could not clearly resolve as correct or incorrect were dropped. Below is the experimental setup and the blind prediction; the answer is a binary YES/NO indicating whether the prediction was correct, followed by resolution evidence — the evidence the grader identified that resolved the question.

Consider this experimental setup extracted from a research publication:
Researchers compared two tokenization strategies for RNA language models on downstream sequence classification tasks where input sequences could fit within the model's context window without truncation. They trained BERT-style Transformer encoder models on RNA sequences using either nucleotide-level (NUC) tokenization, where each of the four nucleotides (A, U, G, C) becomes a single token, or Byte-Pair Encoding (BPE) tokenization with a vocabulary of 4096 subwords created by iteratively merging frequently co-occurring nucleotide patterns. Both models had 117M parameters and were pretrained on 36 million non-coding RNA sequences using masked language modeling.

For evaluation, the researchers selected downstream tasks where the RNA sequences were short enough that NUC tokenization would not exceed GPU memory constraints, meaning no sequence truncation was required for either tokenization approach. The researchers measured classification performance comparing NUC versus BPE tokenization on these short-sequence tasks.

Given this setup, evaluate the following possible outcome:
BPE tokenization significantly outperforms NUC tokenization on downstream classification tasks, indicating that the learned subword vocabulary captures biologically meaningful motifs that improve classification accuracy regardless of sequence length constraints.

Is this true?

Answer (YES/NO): NO